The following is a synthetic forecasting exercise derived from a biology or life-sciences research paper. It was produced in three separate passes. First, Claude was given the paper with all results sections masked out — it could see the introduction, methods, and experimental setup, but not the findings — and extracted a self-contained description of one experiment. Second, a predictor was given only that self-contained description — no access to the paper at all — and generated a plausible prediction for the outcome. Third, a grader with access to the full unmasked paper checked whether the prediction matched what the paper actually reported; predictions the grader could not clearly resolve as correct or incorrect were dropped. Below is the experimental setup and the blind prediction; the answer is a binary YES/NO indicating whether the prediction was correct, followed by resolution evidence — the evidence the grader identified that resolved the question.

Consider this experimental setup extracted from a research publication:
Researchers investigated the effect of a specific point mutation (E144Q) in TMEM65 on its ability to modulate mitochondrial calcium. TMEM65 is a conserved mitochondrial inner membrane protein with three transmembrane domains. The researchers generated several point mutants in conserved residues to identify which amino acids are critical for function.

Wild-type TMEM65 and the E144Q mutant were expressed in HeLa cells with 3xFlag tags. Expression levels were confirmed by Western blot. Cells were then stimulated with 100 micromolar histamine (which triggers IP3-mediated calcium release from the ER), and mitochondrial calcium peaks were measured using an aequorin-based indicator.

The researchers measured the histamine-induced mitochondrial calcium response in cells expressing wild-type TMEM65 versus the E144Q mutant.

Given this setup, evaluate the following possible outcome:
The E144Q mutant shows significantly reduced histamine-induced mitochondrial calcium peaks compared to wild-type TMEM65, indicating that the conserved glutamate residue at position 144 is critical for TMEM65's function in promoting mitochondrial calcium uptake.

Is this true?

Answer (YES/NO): NO